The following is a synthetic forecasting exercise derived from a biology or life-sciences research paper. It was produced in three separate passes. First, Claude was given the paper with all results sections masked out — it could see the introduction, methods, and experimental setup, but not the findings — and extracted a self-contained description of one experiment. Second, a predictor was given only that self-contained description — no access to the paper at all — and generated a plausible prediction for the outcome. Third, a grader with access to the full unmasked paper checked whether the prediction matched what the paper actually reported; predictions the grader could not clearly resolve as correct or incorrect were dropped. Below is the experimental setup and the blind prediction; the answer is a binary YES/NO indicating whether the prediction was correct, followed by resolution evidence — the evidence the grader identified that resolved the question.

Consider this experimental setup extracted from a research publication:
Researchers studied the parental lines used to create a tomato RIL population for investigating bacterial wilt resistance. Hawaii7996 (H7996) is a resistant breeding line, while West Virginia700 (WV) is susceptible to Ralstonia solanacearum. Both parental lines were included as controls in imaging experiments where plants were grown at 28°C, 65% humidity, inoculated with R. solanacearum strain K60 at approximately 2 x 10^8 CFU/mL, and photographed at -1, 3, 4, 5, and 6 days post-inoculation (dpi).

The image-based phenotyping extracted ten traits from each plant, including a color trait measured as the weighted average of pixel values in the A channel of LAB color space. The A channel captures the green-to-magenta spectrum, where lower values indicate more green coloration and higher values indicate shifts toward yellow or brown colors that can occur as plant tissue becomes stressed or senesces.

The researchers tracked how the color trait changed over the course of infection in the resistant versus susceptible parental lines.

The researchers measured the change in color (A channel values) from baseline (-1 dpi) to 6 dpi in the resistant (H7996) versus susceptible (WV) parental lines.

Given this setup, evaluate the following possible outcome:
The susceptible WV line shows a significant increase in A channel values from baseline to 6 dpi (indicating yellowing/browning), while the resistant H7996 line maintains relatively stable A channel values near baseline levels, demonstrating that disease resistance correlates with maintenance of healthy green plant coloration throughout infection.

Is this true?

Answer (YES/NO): NO